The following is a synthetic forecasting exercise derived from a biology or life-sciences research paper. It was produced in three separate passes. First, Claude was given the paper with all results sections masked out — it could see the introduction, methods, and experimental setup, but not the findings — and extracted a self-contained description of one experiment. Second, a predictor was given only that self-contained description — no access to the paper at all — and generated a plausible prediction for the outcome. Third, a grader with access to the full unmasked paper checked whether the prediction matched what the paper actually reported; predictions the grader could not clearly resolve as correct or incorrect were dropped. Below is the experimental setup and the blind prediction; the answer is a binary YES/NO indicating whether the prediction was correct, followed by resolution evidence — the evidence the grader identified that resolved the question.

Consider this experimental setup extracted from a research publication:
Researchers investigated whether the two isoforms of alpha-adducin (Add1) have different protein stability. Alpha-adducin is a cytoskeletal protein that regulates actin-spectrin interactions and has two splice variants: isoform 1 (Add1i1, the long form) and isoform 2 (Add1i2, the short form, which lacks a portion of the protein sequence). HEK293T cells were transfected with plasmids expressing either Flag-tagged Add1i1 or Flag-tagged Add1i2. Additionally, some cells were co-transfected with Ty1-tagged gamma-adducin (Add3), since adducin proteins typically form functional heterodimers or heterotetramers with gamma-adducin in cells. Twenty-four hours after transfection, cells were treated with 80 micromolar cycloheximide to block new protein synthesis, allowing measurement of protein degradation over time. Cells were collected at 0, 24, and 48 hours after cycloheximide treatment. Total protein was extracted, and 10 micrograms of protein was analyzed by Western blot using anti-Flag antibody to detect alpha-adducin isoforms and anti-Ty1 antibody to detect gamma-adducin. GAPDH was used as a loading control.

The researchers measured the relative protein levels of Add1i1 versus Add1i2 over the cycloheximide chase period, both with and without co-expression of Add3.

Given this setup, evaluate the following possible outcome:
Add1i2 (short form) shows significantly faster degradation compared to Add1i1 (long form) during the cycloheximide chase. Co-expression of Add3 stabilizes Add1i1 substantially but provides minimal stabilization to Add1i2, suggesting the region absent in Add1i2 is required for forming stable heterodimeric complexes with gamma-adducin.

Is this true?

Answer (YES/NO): NO